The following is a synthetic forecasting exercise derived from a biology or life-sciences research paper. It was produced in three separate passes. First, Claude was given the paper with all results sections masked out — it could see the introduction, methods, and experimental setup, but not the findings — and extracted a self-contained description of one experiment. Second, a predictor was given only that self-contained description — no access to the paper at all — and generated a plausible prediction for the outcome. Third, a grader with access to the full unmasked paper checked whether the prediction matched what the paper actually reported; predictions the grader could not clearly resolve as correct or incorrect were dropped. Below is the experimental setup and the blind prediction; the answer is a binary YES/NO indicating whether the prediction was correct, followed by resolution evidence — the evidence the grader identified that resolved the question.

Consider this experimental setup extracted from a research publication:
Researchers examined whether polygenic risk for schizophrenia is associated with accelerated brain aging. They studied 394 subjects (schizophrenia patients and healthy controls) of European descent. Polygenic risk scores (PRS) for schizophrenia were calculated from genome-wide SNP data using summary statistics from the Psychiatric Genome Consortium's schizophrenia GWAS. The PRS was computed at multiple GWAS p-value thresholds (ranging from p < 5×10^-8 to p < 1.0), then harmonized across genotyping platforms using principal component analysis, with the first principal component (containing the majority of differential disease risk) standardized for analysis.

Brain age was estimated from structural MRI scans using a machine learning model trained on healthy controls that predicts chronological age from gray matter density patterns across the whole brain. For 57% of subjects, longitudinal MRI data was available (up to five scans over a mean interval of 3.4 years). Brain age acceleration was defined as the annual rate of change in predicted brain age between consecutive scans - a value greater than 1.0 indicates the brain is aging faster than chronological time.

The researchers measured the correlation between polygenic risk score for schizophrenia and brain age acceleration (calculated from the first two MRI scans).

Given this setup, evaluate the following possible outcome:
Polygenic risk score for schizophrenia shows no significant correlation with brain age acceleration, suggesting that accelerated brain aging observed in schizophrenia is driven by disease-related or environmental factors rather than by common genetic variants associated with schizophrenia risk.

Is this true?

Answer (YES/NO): NO